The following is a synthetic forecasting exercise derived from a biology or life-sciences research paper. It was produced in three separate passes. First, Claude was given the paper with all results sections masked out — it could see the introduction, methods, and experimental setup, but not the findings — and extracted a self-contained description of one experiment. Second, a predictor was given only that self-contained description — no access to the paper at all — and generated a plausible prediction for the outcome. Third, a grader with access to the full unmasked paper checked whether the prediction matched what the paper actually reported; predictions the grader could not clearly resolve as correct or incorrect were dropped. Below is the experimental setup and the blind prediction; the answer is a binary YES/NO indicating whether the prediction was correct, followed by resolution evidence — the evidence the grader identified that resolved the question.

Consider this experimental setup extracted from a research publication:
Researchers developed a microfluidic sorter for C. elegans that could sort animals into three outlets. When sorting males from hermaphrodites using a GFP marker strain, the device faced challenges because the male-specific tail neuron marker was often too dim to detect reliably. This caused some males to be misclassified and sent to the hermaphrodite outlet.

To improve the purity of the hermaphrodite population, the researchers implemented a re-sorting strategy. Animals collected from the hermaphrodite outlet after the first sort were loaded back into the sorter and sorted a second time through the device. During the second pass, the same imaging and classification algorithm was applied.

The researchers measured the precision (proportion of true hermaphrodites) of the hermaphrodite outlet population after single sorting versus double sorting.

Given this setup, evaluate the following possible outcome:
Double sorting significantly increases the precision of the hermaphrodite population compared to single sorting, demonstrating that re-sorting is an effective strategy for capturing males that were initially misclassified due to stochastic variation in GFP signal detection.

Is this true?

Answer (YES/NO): YES